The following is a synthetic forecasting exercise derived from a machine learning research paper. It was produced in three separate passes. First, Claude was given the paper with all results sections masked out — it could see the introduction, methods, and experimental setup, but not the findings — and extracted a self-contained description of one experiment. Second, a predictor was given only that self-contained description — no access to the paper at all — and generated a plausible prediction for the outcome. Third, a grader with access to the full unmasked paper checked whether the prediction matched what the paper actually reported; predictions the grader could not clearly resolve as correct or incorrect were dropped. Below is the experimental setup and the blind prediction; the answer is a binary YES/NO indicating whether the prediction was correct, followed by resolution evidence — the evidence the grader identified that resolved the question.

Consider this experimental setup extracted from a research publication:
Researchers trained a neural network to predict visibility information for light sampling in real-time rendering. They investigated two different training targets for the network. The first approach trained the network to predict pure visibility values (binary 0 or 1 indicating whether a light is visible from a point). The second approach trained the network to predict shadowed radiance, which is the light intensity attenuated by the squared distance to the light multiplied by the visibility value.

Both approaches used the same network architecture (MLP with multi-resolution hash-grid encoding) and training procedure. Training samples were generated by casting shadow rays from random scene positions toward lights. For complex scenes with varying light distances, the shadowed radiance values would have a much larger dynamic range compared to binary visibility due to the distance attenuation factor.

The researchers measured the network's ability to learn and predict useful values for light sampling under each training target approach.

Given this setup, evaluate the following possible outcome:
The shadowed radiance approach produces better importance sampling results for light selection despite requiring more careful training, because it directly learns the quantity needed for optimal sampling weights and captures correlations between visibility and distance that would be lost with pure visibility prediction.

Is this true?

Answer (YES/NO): NO